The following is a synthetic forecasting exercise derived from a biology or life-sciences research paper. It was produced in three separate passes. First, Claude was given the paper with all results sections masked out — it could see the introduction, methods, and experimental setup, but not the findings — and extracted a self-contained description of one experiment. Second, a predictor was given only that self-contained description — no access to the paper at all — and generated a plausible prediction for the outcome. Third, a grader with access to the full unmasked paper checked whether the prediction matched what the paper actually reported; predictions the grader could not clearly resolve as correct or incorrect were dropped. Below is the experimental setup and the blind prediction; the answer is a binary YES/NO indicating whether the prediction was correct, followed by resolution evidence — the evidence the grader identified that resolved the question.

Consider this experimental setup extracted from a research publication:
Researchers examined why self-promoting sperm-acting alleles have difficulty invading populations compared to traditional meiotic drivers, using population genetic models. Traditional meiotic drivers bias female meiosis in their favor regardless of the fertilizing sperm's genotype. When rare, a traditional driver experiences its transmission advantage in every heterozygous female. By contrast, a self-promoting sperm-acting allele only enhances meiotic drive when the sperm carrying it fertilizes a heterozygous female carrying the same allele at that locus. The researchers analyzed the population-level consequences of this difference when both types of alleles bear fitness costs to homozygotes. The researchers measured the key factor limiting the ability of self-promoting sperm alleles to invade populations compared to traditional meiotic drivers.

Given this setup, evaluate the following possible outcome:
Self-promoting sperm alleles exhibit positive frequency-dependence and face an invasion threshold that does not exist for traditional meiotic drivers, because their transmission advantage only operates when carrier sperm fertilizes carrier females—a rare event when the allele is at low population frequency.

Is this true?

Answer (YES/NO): YES